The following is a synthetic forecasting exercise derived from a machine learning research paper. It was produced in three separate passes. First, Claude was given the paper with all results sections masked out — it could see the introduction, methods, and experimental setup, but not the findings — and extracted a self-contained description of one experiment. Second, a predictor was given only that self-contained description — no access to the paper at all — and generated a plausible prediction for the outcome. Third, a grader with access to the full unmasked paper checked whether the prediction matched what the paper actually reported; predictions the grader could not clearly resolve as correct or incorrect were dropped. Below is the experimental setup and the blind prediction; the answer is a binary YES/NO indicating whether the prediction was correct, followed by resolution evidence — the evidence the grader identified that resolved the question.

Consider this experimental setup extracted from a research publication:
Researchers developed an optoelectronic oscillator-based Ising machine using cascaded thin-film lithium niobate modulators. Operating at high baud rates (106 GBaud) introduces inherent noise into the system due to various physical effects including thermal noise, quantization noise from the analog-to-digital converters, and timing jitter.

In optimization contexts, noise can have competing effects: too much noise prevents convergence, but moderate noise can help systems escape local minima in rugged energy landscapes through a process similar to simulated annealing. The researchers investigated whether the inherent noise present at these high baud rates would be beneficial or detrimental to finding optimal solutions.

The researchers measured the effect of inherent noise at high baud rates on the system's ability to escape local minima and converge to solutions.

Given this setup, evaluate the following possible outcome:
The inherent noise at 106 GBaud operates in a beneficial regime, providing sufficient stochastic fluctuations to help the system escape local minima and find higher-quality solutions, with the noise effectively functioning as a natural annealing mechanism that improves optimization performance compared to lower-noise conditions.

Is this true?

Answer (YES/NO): YES